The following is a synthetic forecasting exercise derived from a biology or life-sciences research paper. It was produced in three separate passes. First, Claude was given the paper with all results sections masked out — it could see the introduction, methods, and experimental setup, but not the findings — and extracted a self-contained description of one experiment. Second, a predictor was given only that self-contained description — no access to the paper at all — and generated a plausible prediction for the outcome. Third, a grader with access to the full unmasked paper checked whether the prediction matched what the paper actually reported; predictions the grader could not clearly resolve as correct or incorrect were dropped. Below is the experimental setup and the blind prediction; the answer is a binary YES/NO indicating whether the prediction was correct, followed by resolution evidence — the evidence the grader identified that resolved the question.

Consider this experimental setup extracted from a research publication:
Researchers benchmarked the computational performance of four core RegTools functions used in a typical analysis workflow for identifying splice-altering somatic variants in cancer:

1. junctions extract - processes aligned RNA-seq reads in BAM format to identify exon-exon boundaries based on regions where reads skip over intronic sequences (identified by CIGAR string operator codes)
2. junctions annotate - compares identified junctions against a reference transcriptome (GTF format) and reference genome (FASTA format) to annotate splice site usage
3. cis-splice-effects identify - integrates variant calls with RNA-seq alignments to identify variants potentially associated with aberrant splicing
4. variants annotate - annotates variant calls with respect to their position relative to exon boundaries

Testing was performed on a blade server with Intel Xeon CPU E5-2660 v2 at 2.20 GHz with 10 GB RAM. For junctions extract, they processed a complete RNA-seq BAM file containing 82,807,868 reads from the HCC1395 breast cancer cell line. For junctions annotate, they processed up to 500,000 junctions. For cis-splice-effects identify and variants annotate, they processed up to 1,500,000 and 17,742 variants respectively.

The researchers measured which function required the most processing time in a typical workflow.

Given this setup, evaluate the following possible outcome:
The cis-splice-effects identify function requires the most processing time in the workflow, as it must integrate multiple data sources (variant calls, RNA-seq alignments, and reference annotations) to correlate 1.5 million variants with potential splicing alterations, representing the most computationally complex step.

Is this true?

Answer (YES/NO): NO